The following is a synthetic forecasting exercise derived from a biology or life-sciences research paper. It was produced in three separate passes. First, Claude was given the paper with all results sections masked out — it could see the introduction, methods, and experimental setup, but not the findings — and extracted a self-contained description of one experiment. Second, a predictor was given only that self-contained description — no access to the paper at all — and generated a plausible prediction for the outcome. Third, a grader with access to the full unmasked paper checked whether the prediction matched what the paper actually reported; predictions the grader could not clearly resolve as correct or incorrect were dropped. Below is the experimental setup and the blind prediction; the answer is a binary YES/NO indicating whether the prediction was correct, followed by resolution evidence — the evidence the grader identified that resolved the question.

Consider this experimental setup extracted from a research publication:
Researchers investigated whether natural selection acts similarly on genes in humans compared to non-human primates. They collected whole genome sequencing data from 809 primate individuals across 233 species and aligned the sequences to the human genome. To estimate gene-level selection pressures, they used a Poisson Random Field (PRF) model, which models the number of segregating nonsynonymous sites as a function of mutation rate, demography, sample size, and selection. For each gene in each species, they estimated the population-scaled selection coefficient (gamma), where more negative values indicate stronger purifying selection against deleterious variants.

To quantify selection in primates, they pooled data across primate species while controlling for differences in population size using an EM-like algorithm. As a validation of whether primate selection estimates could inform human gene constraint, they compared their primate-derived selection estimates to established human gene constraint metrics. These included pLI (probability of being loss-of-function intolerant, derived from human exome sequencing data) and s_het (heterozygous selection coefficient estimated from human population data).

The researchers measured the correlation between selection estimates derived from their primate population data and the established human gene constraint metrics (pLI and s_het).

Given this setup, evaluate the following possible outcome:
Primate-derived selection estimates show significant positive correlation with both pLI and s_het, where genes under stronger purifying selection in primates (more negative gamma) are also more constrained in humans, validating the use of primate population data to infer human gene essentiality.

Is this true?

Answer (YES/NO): YES